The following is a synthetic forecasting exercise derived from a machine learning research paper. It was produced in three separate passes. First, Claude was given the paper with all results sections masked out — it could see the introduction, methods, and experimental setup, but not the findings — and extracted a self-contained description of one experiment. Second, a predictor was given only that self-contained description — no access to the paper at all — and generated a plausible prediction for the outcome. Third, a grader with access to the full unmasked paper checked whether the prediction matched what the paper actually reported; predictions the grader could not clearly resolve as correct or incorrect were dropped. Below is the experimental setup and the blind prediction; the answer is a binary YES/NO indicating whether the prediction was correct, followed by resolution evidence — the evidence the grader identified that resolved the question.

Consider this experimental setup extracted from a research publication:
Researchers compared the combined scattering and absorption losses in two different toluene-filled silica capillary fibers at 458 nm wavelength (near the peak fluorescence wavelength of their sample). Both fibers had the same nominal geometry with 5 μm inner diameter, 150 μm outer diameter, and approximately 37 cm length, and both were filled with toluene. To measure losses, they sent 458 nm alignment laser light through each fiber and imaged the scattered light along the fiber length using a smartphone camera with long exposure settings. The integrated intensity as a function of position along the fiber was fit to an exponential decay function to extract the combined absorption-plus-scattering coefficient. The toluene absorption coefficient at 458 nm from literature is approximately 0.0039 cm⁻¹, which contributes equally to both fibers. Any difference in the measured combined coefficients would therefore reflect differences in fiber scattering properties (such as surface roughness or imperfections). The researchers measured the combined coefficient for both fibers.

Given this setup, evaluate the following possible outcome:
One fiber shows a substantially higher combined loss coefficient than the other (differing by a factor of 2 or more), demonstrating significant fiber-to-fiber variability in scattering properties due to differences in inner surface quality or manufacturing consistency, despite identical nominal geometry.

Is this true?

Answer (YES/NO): YES